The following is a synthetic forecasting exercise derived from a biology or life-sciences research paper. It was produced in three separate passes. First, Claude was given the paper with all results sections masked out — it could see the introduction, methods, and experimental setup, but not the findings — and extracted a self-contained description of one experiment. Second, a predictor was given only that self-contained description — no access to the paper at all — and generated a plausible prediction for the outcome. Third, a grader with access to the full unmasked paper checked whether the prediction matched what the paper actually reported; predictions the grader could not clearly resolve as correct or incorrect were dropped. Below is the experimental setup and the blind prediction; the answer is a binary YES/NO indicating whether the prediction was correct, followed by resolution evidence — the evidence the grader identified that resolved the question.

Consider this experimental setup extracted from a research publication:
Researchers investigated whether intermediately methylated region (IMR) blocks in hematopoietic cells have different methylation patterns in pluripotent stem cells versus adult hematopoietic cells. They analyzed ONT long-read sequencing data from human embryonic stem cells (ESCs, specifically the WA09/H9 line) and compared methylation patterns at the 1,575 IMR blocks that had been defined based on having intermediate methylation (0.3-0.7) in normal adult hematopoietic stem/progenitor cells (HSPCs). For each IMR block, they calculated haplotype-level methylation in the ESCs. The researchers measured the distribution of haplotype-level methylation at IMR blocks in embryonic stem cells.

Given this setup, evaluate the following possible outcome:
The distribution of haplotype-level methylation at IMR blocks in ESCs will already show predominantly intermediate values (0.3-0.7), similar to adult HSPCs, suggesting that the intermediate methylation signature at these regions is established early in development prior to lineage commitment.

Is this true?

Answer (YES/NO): NO